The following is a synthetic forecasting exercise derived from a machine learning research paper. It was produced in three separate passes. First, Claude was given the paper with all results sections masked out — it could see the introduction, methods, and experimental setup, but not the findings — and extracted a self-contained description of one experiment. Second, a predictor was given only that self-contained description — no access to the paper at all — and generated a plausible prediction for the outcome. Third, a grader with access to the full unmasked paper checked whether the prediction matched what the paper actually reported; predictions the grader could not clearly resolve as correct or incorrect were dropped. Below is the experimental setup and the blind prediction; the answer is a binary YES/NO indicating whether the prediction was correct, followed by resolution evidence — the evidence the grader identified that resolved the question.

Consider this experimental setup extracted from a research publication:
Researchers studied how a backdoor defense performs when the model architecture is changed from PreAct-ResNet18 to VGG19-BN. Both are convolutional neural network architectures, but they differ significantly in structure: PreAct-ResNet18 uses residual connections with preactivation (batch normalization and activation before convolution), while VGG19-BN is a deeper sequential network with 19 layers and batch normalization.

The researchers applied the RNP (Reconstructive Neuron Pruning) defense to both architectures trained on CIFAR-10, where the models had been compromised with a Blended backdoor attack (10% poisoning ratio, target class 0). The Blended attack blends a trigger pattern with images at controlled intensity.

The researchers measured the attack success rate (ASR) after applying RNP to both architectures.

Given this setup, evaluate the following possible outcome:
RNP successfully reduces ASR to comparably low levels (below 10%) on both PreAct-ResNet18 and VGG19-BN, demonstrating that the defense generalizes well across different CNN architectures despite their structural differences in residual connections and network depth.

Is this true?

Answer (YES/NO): YES